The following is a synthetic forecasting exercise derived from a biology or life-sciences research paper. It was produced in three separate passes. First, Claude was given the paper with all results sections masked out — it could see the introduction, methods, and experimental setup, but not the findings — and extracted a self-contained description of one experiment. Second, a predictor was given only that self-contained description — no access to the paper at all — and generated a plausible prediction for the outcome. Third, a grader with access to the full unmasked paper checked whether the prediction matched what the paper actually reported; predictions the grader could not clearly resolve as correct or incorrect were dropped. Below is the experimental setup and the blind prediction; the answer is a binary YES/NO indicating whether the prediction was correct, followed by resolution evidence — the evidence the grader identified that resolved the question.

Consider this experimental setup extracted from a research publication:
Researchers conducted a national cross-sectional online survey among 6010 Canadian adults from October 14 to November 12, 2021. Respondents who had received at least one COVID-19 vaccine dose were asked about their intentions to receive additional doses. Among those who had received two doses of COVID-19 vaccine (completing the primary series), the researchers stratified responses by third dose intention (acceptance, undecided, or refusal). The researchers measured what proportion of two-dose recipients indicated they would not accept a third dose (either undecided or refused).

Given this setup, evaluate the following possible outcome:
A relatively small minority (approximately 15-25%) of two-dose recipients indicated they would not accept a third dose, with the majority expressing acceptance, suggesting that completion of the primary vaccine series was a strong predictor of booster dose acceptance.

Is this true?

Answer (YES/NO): YES